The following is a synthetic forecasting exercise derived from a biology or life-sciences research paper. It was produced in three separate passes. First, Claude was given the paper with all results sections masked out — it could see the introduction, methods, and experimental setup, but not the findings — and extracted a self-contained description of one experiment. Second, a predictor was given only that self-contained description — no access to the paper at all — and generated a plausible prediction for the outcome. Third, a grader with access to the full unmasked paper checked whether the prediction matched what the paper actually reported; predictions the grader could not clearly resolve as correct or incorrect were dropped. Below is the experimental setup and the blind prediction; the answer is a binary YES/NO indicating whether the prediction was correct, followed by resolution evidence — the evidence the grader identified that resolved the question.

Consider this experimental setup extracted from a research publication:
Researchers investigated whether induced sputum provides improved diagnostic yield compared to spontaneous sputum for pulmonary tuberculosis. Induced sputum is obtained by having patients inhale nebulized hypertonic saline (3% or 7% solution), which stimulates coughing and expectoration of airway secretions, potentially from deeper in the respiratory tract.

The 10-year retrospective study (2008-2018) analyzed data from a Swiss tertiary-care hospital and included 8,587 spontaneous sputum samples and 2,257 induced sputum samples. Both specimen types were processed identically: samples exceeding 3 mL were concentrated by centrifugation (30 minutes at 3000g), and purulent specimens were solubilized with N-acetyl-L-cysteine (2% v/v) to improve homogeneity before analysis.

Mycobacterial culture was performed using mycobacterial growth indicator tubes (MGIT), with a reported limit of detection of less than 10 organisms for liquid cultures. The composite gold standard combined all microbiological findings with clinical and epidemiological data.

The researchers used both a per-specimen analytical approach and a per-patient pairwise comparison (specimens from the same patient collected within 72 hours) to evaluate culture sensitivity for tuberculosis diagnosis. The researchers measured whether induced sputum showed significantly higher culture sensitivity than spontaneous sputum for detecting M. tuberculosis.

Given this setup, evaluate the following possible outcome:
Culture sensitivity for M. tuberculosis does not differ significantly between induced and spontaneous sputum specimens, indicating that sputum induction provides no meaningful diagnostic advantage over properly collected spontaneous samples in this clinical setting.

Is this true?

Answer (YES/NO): YES